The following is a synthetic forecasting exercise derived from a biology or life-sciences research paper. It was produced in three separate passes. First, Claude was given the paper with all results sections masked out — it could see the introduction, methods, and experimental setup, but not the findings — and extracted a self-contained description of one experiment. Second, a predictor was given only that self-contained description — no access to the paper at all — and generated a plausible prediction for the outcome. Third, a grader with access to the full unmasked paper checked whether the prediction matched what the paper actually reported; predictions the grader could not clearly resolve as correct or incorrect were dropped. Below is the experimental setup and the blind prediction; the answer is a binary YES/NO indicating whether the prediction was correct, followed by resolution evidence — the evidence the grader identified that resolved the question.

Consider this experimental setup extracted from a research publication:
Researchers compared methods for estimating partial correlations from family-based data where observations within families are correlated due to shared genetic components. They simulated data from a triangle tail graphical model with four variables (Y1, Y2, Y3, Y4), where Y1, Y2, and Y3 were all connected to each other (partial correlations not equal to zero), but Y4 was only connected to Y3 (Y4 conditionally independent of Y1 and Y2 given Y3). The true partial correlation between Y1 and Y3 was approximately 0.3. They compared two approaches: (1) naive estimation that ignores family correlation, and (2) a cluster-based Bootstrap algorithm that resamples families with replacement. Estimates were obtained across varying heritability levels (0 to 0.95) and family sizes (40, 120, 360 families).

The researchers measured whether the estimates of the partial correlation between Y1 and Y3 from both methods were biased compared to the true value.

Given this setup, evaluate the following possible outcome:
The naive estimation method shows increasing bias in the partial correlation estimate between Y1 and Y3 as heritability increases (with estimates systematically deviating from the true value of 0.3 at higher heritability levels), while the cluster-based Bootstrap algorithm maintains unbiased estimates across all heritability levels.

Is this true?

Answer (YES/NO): NO